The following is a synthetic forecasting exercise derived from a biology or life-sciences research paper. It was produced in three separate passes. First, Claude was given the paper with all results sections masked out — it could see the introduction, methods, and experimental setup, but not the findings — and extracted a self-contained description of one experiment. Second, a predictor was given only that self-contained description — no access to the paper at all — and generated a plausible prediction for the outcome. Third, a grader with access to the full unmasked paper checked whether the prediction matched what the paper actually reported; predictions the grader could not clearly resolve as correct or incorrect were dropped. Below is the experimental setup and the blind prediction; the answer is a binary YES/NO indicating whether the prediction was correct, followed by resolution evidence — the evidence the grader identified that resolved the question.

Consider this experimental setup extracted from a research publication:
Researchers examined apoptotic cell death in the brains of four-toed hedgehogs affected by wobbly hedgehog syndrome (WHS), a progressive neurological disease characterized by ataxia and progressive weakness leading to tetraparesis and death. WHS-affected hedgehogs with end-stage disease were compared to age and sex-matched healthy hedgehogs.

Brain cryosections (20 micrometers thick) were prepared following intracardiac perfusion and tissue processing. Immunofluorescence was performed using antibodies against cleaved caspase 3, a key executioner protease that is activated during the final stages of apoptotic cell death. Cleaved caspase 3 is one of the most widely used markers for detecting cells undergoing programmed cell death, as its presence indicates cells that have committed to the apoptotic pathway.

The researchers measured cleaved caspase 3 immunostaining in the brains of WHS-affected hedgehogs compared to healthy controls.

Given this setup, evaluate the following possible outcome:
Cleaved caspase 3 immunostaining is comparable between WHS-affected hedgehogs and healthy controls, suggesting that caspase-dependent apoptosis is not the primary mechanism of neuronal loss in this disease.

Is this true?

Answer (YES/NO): NO